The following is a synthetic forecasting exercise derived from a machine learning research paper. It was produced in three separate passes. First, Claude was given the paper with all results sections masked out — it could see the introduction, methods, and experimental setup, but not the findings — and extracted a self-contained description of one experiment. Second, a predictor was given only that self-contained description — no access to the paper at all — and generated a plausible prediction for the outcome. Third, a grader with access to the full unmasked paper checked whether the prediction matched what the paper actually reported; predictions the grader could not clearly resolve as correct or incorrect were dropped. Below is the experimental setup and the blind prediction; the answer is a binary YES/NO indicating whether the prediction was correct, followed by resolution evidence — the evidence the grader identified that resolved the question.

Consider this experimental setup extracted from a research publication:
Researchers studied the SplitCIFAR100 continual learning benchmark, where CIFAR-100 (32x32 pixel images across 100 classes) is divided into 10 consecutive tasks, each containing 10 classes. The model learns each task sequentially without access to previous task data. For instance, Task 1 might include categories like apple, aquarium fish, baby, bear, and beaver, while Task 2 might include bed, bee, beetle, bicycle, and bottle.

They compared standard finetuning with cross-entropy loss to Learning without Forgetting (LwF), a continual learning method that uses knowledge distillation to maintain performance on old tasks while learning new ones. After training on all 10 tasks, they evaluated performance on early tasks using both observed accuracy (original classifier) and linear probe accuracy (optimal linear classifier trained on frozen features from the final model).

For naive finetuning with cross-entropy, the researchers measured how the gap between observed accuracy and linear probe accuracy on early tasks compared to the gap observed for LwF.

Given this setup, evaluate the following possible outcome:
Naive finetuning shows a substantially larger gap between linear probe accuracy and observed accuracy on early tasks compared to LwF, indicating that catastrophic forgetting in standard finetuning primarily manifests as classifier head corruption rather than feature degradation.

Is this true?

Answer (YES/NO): YES